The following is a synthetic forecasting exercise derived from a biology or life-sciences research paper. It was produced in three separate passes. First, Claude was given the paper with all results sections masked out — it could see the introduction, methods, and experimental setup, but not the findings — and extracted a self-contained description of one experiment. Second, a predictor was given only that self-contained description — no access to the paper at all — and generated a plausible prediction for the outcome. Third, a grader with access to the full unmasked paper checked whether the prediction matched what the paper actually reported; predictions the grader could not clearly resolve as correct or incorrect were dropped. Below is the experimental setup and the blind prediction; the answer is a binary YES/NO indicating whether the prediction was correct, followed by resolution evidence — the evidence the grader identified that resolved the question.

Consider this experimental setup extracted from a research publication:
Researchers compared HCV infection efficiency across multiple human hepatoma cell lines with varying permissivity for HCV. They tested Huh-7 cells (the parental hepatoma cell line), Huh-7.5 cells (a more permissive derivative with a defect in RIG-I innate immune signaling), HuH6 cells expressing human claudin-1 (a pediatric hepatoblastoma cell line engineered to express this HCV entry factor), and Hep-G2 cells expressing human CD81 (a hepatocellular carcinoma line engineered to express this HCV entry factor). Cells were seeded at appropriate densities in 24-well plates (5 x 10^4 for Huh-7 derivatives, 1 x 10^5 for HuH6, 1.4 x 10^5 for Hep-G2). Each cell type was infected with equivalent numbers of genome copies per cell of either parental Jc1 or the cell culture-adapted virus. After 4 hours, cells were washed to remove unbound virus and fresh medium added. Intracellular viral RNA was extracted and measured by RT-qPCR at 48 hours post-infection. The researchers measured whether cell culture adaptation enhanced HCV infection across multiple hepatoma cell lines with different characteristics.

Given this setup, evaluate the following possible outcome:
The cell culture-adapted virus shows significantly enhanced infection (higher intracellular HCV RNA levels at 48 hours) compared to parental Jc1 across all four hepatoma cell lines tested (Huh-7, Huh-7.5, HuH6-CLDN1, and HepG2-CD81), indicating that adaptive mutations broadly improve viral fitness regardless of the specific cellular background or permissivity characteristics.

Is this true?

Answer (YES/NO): NO